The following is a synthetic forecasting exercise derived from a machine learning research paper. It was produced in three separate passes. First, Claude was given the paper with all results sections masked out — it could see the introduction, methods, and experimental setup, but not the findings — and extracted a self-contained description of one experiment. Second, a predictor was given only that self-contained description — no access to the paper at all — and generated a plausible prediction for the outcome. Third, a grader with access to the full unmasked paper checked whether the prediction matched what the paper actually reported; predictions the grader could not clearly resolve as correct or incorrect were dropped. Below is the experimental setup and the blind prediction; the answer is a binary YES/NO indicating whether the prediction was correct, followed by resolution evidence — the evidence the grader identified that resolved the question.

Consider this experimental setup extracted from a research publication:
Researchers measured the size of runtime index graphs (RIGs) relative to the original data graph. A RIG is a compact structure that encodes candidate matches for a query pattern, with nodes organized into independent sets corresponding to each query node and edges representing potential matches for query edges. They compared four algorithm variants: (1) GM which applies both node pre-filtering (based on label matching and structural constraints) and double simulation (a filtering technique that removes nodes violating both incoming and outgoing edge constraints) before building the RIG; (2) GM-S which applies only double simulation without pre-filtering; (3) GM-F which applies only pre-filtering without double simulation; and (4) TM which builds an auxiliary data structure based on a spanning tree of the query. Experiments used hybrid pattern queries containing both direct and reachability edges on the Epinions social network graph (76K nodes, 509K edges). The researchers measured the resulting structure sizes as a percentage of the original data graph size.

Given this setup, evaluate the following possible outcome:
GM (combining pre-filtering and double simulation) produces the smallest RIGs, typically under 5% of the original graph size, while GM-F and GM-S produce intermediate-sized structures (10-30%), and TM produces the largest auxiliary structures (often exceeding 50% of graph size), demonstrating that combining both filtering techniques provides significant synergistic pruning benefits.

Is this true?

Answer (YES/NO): NO